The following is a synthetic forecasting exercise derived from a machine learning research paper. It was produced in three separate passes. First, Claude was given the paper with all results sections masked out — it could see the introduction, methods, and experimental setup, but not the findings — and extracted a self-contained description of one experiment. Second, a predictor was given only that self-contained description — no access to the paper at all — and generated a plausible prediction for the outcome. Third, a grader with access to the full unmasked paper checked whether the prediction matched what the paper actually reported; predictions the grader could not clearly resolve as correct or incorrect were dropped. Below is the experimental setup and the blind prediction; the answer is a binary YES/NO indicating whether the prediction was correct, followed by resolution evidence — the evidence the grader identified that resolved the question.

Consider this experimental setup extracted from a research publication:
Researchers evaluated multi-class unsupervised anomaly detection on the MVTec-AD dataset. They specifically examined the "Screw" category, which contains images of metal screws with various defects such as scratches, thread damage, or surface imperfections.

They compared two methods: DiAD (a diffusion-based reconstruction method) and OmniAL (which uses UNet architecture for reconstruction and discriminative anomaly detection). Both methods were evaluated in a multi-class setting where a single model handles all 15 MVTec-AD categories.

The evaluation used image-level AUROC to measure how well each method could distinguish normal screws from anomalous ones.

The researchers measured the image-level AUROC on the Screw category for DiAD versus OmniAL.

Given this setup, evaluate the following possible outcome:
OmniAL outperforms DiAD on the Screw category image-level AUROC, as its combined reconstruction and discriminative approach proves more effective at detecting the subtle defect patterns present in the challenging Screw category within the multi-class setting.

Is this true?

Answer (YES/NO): NO